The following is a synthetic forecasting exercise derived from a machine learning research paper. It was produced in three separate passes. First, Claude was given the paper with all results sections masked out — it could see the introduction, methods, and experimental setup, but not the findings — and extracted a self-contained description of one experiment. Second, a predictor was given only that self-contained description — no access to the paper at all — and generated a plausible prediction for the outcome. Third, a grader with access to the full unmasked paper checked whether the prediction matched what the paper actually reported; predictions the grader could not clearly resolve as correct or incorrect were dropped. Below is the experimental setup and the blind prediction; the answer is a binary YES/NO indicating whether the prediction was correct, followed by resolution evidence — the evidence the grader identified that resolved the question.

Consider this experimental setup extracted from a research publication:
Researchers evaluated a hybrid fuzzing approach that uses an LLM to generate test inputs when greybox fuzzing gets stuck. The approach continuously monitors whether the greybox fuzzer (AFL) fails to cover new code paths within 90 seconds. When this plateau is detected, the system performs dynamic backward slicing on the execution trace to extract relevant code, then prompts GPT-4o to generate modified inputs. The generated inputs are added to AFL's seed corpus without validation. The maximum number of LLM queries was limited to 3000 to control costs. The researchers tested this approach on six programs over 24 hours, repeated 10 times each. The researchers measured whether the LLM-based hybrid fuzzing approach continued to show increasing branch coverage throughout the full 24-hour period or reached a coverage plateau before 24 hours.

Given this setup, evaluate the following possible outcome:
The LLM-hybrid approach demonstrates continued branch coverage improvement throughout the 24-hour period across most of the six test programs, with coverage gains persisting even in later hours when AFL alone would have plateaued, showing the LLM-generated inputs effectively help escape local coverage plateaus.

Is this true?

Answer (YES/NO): YES